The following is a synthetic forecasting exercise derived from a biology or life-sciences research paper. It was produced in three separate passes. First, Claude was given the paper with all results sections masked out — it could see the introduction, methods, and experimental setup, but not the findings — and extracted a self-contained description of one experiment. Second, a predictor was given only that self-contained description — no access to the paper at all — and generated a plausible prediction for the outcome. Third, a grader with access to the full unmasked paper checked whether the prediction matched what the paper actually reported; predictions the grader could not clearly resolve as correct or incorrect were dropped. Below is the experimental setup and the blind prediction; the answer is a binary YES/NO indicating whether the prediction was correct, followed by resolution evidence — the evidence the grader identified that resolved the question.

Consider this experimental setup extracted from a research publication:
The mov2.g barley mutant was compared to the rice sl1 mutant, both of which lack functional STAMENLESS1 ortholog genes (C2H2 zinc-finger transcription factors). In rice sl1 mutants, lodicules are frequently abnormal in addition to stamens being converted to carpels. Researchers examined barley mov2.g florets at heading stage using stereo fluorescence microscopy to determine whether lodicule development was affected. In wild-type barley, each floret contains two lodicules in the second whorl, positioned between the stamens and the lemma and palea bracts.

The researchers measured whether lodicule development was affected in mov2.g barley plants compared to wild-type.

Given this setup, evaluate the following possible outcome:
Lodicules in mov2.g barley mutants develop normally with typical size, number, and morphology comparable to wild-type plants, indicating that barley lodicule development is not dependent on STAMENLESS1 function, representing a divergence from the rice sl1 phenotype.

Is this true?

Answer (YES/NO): YES